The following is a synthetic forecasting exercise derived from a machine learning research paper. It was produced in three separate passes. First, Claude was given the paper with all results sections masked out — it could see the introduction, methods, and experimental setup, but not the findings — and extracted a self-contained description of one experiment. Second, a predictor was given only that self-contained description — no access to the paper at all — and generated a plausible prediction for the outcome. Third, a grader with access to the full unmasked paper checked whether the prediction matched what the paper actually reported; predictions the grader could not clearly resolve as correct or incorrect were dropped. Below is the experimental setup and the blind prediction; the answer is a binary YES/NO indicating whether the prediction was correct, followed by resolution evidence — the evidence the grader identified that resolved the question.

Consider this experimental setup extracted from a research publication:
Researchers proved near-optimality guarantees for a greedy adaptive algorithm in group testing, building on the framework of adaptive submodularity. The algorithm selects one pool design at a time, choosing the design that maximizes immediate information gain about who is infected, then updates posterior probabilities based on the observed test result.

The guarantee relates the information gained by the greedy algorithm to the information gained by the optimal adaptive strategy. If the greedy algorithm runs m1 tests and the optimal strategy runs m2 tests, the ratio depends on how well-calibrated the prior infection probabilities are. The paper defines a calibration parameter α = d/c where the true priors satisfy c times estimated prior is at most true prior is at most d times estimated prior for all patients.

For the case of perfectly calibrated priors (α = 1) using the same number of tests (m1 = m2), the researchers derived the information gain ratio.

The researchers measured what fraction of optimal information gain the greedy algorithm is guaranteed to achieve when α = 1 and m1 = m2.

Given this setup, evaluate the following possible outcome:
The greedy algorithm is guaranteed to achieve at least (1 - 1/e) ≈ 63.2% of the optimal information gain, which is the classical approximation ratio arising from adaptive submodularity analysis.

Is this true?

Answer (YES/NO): YES